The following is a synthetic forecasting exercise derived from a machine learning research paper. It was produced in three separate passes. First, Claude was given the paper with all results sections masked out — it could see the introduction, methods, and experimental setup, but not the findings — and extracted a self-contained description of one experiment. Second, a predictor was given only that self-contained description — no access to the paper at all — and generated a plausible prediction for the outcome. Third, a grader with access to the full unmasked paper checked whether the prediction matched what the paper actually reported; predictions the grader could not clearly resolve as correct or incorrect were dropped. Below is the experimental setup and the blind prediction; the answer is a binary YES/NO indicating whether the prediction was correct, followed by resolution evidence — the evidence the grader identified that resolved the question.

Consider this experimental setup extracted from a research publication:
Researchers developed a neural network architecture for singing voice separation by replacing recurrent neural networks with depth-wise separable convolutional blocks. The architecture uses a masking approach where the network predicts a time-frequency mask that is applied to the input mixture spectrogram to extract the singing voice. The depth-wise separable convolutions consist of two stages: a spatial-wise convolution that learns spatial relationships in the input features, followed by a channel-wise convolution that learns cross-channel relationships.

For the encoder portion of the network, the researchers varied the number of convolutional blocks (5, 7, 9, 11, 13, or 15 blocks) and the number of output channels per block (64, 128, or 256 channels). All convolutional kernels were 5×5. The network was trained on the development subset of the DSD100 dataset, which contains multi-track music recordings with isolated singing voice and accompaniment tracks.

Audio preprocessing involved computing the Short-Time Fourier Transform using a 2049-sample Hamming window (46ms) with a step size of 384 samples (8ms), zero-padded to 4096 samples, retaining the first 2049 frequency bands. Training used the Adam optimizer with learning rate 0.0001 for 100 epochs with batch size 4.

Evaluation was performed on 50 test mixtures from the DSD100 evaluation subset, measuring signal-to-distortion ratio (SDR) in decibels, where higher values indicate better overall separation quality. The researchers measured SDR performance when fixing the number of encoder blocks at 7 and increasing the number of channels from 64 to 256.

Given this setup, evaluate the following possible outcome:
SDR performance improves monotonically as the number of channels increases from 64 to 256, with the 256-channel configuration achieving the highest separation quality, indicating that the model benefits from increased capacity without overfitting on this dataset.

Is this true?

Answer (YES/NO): YES